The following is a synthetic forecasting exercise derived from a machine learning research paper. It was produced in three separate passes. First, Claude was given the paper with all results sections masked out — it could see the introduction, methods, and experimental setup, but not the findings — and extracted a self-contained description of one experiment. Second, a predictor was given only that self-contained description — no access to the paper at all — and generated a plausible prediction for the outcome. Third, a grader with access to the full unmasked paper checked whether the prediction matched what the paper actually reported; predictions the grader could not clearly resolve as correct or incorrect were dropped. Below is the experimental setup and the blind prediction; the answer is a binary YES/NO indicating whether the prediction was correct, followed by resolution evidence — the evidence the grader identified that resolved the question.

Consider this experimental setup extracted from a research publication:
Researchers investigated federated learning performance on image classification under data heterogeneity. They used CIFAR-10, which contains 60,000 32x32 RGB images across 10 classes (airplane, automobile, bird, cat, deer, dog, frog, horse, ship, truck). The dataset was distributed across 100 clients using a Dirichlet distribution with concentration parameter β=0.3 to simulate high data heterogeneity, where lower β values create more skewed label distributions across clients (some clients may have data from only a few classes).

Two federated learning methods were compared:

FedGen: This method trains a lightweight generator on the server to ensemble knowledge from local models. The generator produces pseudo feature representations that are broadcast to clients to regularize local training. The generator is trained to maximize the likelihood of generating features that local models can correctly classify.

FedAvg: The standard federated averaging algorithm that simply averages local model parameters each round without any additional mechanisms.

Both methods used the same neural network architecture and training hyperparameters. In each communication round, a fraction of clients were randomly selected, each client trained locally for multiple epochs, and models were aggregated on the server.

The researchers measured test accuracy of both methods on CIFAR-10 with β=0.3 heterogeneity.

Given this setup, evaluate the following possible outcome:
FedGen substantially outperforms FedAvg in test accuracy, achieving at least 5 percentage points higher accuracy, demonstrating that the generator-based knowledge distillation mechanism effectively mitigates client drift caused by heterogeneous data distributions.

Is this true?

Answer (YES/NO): NO